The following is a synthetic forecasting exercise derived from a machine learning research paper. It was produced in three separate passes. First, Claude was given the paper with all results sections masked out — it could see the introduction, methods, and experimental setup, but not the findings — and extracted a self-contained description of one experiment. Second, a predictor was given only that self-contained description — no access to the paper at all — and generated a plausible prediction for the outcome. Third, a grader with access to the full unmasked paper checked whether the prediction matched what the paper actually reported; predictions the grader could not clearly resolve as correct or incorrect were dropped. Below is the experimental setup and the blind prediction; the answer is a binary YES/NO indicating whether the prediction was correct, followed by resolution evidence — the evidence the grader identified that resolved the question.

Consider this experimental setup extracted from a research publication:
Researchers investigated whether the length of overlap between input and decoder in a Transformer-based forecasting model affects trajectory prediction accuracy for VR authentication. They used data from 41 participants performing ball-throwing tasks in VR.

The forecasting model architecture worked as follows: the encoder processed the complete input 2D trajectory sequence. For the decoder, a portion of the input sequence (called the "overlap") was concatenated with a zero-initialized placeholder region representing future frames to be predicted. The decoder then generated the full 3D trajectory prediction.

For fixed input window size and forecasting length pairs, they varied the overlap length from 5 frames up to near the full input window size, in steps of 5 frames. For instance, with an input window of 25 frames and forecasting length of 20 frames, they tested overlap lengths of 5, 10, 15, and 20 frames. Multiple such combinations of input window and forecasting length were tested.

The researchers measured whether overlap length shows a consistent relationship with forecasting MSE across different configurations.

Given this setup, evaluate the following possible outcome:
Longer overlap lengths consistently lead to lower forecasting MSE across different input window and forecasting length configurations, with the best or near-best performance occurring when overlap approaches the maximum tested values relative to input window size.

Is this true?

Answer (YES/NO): NO